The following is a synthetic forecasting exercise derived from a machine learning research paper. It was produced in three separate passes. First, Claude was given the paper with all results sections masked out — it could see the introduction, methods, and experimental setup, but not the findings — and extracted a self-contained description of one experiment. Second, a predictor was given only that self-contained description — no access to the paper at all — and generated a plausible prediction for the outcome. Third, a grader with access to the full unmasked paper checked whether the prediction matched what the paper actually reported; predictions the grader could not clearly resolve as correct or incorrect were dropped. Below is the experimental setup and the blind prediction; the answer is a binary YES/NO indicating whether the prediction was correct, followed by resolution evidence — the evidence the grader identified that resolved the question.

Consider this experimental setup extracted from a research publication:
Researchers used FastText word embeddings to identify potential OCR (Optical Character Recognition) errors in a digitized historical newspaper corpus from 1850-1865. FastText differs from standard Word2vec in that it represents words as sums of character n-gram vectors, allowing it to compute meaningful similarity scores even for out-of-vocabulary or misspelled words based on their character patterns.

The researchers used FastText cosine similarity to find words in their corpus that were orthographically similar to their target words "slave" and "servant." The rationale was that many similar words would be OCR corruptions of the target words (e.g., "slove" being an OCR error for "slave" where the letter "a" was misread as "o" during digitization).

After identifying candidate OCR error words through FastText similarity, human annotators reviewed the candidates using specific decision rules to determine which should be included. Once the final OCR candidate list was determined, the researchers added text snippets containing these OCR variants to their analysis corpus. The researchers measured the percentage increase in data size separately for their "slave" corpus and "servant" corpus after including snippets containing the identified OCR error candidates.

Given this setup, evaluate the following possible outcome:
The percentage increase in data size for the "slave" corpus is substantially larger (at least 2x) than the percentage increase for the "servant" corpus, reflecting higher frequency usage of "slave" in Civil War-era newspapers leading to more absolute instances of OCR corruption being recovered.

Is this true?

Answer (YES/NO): NO